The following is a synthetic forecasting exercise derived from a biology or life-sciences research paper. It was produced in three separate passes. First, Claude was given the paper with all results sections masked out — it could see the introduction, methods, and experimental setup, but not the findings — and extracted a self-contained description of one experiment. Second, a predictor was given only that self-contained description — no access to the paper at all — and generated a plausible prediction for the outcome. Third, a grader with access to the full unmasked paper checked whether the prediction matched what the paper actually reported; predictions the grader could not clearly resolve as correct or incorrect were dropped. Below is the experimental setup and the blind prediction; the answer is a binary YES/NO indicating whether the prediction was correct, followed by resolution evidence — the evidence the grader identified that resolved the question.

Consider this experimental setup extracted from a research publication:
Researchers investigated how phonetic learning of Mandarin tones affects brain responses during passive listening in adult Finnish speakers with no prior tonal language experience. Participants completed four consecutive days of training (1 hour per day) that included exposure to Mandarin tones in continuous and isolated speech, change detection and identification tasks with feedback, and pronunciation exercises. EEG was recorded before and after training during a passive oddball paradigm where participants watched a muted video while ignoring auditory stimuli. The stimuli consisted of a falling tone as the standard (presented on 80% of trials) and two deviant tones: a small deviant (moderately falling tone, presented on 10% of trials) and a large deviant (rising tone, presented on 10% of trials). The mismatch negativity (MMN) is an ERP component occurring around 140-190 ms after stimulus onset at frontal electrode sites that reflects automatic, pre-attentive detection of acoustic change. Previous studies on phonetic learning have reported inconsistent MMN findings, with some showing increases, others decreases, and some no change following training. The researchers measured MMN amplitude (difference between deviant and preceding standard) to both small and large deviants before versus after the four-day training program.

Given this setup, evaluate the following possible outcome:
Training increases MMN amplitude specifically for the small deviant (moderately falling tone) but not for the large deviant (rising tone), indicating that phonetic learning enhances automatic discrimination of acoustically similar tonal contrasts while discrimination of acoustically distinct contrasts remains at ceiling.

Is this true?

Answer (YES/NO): NO